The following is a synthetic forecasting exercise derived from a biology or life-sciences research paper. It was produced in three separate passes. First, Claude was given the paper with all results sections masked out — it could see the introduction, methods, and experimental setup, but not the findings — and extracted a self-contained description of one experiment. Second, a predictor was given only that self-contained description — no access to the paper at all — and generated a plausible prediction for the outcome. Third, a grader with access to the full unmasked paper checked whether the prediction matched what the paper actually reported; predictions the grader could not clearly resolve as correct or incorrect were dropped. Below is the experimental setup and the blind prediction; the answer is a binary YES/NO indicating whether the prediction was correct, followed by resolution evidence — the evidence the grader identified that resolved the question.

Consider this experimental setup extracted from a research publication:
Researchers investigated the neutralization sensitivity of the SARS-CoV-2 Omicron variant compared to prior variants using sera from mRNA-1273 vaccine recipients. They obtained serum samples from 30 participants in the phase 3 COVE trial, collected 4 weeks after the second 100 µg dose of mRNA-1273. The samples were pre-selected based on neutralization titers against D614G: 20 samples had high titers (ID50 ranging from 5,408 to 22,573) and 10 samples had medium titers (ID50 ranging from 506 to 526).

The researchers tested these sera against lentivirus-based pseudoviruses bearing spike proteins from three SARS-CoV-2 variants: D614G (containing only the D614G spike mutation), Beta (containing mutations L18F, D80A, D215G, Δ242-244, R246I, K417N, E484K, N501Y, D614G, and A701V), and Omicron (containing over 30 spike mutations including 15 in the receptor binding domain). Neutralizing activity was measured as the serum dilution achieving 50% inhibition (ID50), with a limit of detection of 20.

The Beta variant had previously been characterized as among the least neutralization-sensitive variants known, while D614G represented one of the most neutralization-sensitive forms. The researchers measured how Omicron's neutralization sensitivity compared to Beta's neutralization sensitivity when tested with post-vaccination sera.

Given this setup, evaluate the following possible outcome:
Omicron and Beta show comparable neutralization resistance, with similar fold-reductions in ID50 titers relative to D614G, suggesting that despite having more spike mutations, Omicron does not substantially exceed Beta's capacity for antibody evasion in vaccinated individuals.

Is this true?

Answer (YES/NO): NO